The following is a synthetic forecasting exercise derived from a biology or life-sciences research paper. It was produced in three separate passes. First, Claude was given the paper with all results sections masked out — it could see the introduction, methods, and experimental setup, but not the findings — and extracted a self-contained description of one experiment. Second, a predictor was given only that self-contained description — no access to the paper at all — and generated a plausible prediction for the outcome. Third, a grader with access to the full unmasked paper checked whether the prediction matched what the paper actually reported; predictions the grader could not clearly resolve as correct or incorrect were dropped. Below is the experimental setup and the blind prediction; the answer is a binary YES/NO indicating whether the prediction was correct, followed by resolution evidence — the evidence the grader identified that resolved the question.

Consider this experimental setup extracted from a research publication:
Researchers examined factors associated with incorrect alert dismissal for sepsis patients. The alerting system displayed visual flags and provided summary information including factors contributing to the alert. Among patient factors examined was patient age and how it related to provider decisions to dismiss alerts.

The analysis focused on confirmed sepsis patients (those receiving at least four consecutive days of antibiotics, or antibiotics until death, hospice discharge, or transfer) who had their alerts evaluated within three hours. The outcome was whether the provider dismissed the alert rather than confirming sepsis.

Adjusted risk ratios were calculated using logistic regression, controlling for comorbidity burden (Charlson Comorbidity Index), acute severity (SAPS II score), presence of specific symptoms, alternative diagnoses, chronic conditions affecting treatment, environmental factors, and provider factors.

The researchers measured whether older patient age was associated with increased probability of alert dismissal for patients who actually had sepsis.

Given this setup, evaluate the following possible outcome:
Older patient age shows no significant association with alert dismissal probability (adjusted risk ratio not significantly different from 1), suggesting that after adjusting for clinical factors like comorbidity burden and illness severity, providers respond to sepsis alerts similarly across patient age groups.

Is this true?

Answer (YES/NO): NO